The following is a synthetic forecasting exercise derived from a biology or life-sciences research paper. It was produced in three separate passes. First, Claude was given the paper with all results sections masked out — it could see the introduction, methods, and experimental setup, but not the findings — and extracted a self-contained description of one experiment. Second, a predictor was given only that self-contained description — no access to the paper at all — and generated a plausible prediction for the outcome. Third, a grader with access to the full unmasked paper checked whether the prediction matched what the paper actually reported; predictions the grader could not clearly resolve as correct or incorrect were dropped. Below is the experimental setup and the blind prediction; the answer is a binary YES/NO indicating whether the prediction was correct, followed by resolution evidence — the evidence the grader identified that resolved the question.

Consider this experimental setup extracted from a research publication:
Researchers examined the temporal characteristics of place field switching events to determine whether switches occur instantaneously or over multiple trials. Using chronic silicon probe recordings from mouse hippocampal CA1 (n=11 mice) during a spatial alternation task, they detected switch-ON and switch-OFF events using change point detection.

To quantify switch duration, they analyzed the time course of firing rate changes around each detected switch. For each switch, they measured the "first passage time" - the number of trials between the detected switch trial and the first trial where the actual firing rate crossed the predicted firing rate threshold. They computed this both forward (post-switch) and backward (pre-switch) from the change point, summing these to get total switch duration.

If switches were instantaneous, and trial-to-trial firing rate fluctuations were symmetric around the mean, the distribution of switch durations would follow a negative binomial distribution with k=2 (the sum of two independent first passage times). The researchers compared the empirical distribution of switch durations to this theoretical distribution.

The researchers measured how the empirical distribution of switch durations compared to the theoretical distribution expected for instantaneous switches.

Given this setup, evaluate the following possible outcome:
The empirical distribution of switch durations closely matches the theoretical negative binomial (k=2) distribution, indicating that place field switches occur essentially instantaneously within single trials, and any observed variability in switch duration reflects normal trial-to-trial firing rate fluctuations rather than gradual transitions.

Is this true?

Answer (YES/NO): YES